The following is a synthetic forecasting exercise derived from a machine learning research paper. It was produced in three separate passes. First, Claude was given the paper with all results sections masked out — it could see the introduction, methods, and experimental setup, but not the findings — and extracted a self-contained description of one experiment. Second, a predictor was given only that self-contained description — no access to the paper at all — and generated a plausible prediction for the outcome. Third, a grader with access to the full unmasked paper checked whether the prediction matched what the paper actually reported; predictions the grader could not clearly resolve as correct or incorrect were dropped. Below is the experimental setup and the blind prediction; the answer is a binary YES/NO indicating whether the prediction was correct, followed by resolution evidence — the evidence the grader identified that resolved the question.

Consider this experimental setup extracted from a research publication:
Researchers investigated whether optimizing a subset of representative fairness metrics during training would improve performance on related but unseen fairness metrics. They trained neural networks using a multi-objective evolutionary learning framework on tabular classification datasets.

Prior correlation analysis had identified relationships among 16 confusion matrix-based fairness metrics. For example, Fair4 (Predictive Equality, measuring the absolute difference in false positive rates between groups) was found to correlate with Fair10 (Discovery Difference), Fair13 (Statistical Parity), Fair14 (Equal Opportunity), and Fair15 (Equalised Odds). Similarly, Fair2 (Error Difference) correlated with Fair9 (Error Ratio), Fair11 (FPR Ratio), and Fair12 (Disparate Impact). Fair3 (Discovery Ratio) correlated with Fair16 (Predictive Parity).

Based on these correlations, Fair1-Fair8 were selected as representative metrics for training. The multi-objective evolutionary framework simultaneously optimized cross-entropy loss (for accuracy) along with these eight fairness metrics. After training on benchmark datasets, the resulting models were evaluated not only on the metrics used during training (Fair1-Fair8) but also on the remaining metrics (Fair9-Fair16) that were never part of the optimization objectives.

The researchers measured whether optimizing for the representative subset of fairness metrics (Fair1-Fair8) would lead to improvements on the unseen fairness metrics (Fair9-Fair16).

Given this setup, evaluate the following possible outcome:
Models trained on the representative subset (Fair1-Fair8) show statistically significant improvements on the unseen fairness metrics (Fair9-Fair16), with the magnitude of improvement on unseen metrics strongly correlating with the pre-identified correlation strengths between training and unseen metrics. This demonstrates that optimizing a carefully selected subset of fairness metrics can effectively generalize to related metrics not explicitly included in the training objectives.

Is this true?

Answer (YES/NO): NO